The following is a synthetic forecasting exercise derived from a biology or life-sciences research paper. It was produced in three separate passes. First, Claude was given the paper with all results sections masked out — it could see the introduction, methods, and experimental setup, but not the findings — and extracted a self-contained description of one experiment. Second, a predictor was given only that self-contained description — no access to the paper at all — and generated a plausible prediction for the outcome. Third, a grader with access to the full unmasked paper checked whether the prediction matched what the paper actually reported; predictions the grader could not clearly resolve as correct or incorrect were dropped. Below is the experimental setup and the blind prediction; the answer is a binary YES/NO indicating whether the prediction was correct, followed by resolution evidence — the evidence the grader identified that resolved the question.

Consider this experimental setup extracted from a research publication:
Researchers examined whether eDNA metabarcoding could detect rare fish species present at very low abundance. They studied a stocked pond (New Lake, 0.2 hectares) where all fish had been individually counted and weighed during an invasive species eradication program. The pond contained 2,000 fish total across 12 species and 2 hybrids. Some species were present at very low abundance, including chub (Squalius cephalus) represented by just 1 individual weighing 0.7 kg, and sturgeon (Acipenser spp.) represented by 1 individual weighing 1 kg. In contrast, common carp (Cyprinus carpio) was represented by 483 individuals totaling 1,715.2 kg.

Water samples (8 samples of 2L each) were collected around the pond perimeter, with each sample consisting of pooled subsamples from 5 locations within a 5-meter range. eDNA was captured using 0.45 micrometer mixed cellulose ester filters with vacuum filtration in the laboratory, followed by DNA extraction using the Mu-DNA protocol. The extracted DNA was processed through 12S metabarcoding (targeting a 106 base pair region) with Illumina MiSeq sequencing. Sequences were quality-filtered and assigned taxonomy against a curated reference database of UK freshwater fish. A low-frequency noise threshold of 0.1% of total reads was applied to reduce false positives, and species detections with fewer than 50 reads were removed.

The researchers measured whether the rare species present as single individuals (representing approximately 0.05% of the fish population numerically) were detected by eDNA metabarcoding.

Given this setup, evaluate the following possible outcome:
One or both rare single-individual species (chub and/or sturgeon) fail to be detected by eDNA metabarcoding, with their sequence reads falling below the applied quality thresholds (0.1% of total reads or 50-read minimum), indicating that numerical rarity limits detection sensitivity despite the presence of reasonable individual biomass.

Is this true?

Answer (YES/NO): NO